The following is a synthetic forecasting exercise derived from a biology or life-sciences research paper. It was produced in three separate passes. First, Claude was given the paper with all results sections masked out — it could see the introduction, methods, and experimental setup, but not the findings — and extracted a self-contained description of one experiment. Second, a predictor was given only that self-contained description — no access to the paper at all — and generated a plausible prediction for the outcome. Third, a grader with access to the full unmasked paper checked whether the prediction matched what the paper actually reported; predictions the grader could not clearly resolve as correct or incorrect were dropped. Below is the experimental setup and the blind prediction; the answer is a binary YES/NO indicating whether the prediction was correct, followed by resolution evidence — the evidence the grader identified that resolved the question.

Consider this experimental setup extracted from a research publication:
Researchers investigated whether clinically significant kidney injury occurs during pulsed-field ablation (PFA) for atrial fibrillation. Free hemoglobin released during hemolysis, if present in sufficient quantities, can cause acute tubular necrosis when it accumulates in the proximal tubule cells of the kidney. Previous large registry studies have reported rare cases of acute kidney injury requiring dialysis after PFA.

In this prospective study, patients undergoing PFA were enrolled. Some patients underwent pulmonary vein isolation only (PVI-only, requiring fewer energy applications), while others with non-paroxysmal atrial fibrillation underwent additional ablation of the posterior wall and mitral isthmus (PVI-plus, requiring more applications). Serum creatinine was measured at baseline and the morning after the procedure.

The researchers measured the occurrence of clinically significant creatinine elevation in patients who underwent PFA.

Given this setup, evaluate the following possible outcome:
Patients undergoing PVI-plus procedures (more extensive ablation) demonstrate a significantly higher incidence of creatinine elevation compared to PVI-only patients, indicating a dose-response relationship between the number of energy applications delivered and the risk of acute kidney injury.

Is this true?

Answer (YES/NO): NO